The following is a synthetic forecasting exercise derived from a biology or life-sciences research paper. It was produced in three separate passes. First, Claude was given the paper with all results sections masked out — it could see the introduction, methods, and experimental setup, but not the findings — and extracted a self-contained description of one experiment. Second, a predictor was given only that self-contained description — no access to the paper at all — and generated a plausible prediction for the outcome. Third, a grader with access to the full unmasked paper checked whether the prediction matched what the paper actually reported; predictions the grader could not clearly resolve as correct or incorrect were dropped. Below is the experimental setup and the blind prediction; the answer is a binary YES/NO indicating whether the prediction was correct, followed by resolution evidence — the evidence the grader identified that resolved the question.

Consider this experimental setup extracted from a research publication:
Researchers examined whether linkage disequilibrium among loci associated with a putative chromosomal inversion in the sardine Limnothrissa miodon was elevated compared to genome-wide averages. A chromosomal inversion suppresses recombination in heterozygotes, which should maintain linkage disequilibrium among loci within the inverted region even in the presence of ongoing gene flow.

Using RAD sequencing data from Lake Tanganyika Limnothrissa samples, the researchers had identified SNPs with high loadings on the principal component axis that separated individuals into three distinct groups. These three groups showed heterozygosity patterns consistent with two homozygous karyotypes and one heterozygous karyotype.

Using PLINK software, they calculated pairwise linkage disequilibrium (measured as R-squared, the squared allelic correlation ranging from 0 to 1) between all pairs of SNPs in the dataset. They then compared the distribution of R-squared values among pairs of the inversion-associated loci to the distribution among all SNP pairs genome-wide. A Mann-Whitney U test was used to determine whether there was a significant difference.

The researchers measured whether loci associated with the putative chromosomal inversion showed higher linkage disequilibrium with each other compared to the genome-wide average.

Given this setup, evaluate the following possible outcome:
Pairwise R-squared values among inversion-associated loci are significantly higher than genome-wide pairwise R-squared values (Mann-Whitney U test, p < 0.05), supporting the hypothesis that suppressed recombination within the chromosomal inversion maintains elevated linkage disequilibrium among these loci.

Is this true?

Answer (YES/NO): YES